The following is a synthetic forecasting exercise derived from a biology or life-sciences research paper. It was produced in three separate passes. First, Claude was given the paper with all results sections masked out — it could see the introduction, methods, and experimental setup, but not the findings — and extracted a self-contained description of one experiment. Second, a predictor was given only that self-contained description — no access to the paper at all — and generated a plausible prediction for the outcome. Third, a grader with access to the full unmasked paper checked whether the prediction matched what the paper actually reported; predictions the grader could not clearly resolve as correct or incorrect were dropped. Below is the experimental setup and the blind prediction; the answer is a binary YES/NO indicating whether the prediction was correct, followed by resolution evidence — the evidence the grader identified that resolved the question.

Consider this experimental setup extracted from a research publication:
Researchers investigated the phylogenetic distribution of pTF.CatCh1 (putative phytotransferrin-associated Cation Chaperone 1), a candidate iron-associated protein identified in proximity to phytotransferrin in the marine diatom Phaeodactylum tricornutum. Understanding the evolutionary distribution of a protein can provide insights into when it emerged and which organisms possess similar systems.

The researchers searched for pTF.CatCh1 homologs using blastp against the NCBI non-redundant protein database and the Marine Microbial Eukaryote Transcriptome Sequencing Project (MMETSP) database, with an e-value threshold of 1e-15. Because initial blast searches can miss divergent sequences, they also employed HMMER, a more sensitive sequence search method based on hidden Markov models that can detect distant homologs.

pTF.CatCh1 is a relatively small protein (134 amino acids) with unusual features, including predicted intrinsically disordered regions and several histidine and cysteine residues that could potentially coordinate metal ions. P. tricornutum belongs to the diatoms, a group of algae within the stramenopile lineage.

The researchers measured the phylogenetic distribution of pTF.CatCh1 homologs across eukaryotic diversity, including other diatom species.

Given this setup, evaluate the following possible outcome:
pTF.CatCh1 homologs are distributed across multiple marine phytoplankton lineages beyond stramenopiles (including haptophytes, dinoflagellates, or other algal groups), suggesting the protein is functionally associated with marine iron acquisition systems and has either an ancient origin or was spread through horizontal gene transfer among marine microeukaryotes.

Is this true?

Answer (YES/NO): NO